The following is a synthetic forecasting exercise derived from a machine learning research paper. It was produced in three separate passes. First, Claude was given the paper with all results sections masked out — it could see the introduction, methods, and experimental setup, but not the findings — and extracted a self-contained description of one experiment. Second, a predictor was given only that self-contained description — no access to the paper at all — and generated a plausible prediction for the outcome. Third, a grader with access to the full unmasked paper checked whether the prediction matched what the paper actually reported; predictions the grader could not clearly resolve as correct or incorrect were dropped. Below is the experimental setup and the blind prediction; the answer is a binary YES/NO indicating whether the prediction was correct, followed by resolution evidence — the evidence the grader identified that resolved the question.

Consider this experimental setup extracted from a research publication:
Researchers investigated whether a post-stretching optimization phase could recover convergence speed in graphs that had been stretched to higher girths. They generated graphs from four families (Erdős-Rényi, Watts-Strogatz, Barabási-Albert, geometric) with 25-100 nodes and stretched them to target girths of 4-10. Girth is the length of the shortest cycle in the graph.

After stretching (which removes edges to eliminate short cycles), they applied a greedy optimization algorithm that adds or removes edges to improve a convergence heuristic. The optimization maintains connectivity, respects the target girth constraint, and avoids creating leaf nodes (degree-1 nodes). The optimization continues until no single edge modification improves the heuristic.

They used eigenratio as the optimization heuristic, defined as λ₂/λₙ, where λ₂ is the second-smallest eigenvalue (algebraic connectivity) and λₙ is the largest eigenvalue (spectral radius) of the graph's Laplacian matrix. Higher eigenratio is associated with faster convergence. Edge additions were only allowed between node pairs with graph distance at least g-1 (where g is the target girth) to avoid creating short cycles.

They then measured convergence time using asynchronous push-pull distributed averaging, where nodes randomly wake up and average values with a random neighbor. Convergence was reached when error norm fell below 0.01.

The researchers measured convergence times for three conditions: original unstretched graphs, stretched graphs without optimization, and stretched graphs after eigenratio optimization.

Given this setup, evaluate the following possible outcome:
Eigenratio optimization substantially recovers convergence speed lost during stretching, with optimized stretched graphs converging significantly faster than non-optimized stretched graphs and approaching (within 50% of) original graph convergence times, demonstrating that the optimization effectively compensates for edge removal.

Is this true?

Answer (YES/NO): NO